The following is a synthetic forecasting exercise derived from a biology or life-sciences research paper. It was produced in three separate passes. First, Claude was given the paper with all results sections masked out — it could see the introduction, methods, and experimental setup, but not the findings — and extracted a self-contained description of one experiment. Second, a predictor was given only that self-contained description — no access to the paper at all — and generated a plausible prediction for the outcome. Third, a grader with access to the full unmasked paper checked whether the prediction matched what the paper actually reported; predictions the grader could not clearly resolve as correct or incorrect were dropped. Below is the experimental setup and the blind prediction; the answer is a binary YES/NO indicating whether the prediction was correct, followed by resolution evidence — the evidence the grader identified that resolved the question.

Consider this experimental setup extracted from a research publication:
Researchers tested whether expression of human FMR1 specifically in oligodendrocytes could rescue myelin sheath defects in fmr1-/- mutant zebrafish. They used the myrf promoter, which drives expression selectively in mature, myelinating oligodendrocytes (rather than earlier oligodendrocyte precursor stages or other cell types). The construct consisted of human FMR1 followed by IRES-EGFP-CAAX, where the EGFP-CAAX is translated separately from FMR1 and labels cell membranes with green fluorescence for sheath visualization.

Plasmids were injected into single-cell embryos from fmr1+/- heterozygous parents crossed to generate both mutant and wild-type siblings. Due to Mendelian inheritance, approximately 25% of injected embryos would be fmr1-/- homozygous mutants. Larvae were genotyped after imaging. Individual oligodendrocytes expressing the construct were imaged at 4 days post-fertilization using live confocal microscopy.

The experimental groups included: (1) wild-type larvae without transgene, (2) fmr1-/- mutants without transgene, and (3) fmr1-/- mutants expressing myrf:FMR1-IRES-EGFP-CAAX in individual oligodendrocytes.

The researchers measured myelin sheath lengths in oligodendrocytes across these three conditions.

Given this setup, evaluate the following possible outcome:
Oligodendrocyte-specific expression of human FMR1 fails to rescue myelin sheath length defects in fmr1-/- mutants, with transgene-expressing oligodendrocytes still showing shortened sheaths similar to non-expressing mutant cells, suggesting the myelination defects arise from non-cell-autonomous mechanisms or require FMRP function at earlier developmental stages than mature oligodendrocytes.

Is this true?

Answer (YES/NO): NO